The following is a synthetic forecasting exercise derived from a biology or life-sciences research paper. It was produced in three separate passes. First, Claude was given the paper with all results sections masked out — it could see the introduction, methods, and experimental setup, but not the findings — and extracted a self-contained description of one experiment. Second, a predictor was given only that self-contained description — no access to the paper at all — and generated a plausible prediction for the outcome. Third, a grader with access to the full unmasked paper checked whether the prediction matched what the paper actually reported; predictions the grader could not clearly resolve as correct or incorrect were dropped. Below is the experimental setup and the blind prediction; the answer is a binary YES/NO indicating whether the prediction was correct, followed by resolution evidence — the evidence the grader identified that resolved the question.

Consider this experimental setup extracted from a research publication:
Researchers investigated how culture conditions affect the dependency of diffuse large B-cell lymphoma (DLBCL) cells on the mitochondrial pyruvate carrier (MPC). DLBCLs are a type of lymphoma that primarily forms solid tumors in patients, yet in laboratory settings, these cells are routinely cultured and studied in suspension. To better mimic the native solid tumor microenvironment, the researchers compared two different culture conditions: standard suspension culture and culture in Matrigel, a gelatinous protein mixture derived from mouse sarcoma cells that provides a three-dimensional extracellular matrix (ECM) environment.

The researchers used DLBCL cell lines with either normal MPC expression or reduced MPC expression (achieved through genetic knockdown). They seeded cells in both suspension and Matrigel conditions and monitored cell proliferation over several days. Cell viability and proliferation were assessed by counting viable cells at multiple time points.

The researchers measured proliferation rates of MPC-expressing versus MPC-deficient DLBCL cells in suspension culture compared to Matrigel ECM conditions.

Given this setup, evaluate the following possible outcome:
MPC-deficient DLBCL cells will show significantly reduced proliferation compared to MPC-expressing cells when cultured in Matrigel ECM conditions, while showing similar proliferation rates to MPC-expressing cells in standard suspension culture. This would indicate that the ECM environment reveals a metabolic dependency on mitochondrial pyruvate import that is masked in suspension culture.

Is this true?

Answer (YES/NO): YES